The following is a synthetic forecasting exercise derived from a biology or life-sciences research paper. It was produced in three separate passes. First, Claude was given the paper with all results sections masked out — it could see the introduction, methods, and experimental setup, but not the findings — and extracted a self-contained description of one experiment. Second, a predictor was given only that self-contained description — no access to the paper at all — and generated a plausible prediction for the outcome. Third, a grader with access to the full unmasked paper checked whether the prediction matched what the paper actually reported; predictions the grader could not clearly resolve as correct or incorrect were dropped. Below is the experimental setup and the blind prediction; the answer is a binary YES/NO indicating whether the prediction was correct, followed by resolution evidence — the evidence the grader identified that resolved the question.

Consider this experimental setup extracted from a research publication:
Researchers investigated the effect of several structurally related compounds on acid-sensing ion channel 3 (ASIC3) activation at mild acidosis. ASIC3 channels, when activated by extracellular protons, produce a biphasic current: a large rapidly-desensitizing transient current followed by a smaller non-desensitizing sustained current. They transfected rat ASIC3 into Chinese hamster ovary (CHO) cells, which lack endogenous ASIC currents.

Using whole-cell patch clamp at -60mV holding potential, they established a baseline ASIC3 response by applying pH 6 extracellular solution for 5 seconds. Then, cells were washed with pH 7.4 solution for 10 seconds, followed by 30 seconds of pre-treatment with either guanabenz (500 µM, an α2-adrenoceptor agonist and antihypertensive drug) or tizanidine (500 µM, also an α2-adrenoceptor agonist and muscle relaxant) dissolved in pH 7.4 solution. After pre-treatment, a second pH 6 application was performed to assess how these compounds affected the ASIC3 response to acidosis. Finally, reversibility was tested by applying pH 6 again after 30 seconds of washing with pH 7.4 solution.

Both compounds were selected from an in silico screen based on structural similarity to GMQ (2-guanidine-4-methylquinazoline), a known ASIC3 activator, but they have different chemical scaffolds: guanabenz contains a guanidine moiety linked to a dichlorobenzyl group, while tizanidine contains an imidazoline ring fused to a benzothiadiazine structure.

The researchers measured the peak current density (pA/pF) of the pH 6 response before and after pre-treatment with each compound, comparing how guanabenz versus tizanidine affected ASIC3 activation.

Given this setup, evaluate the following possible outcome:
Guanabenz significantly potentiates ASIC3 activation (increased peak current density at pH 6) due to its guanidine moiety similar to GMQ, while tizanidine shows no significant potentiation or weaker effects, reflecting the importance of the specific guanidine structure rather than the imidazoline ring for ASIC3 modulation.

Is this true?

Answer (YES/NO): YES